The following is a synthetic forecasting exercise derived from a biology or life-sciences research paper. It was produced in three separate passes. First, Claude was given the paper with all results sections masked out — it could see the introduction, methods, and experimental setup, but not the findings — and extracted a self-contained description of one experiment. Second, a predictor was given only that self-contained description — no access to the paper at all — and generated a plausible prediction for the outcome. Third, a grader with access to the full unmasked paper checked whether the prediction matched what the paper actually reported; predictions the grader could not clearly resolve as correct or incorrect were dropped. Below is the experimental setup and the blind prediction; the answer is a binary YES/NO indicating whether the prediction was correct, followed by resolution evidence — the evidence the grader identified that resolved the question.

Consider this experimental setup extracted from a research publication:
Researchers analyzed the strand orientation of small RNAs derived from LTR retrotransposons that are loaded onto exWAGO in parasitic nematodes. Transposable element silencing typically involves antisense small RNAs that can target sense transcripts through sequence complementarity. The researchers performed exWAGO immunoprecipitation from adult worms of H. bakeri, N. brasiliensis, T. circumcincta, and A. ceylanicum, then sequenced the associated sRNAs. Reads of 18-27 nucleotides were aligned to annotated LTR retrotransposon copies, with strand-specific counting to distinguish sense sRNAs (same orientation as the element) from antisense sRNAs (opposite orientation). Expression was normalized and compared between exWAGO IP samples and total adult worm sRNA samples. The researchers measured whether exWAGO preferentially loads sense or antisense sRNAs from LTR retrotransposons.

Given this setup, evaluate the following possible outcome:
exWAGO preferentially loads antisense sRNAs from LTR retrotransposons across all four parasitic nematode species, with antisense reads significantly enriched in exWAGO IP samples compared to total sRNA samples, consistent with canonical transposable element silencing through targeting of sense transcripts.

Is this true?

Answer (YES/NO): YES